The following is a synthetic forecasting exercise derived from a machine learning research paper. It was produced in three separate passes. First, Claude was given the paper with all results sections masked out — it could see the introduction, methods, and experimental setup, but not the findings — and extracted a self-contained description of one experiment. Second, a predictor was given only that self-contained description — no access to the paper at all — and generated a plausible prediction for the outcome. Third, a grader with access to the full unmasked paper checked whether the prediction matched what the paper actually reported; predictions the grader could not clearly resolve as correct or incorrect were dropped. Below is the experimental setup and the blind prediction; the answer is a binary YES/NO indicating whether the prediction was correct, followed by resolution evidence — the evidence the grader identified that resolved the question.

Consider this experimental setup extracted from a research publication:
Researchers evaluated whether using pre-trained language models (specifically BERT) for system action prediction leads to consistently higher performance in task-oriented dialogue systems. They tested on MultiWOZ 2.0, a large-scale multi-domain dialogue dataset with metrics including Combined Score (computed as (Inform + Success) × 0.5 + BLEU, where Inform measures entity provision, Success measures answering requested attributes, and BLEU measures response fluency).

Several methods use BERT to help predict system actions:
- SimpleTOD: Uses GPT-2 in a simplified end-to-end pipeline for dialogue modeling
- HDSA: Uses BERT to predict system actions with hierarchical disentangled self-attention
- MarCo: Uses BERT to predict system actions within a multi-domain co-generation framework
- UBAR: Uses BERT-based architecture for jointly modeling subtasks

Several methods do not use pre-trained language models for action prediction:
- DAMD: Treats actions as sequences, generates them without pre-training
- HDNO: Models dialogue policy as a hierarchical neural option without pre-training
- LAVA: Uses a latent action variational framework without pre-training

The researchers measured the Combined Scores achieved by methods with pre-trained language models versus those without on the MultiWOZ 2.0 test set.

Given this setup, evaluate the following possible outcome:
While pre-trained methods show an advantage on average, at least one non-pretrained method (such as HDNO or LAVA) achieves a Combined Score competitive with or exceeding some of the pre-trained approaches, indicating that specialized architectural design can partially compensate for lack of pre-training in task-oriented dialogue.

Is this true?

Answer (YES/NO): YES